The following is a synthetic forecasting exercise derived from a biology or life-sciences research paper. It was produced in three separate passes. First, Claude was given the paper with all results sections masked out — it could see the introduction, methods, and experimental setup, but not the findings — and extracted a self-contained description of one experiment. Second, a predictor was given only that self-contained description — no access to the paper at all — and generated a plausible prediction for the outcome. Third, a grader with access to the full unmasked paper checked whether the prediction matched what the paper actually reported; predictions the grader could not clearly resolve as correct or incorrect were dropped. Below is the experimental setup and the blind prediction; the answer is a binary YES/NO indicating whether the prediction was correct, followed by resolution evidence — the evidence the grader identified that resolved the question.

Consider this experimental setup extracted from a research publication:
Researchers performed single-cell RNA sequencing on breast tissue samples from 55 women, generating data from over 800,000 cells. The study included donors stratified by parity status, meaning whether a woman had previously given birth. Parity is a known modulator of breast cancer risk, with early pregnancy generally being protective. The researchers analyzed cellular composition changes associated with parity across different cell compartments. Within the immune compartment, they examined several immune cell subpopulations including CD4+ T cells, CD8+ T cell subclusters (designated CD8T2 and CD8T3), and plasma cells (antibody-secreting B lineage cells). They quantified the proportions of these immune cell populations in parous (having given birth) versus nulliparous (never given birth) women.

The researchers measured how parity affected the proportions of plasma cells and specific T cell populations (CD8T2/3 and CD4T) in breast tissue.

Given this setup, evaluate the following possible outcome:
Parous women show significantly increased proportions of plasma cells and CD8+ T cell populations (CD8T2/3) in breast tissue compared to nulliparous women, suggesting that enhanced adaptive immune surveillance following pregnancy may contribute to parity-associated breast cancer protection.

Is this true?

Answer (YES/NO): YES